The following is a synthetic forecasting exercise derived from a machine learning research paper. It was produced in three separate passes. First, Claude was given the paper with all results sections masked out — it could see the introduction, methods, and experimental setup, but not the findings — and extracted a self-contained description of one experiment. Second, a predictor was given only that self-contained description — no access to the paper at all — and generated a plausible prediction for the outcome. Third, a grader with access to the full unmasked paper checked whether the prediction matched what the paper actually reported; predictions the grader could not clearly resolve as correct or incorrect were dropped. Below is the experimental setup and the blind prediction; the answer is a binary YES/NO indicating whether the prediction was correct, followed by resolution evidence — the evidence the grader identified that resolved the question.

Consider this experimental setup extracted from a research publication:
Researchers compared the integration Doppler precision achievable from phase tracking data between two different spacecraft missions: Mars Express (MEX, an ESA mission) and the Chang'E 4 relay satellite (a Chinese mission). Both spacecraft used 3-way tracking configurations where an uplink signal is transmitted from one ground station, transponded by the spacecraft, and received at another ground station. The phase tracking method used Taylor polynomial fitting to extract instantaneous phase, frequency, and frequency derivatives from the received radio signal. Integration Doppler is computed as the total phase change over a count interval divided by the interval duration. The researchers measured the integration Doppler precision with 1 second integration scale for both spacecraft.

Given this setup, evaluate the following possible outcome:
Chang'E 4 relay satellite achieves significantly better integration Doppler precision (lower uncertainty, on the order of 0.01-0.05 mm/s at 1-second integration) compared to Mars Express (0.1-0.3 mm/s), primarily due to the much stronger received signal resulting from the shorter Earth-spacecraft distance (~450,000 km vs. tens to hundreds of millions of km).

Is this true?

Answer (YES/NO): NO